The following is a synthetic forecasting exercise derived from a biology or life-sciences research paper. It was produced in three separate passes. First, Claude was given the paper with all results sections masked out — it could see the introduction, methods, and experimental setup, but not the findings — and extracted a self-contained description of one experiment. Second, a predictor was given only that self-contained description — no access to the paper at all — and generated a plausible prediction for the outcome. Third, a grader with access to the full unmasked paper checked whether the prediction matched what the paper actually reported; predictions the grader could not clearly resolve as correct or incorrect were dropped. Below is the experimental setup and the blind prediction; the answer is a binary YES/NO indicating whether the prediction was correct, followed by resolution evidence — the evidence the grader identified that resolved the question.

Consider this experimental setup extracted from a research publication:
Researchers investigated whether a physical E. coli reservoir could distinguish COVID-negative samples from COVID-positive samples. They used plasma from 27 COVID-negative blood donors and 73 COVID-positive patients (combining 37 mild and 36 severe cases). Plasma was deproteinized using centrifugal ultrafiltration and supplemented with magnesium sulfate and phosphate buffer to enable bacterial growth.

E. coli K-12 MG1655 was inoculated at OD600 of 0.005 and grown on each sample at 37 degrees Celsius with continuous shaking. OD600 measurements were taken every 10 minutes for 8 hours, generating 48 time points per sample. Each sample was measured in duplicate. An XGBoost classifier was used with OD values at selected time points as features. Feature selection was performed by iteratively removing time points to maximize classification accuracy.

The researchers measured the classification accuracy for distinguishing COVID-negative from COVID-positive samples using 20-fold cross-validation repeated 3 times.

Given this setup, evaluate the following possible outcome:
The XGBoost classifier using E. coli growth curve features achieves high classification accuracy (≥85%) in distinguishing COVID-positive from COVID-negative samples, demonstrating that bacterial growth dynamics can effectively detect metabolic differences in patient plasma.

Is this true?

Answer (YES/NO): YES